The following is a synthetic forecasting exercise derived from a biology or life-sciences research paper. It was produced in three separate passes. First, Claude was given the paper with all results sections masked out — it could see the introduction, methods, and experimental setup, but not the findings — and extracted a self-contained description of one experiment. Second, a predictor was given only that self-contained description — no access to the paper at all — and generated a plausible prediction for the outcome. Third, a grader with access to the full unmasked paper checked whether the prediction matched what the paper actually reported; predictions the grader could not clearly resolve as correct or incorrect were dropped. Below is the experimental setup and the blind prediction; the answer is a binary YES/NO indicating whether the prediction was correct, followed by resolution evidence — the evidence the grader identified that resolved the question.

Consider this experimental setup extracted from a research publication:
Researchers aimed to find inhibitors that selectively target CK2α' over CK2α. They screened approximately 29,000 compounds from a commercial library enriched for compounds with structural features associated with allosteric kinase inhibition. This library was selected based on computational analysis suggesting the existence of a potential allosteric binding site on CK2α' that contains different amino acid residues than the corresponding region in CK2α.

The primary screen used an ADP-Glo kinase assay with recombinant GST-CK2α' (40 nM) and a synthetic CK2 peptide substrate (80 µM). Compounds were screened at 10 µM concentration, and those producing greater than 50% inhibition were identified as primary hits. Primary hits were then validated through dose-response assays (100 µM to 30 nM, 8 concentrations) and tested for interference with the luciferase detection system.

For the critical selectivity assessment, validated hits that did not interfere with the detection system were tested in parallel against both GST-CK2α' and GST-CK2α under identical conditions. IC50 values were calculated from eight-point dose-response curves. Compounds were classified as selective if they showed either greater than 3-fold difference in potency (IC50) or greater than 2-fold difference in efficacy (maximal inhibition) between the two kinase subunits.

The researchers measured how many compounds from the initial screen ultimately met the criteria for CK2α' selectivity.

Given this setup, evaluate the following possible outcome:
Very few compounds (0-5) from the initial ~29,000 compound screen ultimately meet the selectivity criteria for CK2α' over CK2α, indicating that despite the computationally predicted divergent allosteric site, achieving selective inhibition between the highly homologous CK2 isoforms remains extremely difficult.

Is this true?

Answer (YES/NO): YES